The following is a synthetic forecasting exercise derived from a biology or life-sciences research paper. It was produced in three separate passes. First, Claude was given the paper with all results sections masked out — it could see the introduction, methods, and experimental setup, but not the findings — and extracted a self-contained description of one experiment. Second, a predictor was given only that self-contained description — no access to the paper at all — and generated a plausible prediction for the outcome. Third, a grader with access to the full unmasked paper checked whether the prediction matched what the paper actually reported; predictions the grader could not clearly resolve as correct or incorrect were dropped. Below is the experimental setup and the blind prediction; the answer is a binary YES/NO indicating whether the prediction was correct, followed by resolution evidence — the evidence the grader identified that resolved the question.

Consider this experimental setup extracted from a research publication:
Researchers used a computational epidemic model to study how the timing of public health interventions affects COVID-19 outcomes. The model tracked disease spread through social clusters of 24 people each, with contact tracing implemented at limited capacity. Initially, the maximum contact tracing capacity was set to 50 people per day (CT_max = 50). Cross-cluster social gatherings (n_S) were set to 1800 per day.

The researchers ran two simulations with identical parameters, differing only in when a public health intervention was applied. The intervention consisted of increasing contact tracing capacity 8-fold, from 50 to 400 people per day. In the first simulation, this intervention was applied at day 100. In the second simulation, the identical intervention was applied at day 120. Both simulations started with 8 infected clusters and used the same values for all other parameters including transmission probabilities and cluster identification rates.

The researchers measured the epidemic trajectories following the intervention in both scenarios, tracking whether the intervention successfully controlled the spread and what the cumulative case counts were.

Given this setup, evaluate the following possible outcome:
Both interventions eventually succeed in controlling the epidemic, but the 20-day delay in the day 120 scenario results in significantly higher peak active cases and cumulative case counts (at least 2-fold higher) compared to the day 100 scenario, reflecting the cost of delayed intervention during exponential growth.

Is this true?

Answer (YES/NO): NO